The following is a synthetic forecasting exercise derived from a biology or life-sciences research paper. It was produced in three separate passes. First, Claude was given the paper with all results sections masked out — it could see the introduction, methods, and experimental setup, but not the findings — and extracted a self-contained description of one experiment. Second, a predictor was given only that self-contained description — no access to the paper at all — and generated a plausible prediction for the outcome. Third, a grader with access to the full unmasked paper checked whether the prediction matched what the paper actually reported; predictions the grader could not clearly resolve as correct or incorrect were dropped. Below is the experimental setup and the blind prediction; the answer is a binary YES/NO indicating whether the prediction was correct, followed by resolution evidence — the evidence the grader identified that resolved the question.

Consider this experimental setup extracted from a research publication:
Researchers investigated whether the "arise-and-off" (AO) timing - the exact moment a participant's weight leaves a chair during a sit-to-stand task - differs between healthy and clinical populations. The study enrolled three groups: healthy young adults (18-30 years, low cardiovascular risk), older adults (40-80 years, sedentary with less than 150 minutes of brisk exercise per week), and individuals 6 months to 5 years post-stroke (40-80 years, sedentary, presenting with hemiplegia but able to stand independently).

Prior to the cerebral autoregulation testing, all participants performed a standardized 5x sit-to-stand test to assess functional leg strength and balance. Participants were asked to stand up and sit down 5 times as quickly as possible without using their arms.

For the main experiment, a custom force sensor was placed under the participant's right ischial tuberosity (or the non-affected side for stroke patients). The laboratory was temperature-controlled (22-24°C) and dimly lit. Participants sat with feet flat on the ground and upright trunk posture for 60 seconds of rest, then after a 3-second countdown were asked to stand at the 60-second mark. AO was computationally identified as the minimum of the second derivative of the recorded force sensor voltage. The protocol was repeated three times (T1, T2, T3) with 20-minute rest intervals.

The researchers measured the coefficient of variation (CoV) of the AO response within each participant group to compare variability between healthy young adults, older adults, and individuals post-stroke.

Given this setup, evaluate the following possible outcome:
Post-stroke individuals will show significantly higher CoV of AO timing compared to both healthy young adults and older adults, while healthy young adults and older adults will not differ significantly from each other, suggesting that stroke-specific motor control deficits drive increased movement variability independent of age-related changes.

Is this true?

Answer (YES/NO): NO